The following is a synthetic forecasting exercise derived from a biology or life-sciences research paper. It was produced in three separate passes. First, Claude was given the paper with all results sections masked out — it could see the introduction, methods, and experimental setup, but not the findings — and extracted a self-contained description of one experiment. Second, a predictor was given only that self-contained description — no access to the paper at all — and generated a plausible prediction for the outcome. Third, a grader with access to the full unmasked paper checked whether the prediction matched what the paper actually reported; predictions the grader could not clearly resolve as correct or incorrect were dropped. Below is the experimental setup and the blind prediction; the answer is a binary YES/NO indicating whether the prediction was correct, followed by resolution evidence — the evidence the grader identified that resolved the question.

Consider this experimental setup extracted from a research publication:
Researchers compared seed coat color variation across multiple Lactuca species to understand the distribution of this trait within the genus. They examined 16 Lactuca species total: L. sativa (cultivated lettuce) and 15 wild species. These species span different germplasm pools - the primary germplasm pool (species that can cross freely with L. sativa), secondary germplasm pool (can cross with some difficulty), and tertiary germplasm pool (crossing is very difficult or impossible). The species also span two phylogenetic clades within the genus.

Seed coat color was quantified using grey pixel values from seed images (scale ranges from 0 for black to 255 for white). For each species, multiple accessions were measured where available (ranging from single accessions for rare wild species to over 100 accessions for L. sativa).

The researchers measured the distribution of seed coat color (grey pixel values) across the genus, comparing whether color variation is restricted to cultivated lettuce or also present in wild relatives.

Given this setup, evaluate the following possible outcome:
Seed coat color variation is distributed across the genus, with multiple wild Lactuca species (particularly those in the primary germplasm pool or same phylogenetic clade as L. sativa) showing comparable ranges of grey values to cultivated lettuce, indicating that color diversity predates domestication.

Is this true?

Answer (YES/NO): NO